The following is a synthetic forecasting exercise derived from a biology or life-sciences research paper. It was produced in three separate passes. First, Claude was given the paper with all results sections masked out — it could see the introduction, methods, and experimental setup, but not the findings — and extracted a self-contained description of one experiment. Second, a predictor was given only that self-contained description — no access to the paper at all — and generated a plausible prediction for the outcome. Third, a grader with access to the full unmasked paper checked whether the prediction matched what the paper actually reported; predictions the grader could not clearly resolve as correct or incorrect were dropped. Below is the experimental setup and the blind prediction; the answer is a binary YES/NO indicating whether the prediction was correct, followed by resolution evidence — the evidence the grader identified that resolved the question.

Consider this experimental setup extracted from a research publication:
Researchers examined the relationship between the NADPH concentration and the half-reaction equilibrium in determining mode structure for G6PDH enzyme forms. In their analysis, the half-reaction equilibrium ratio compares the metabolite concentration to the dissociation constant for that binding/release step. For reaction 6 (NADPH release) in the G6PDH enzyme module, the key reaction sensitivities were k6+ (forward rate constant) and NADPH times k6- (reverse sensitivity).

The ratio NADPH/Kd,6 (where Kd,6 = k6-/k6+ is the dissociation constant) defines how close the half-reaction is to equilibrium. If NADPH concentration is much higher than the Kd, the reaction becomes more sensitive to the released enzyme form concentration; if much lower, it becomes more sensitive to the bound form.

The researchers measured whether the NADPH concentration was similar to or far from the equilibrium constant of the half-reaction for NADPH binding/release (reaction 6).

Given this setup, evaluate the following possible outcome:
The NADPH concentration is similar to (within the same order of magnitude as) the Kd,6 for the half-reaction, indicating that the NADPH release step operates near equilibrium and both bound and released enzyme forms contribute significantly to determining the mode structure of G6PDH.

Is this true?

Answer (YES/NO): YES